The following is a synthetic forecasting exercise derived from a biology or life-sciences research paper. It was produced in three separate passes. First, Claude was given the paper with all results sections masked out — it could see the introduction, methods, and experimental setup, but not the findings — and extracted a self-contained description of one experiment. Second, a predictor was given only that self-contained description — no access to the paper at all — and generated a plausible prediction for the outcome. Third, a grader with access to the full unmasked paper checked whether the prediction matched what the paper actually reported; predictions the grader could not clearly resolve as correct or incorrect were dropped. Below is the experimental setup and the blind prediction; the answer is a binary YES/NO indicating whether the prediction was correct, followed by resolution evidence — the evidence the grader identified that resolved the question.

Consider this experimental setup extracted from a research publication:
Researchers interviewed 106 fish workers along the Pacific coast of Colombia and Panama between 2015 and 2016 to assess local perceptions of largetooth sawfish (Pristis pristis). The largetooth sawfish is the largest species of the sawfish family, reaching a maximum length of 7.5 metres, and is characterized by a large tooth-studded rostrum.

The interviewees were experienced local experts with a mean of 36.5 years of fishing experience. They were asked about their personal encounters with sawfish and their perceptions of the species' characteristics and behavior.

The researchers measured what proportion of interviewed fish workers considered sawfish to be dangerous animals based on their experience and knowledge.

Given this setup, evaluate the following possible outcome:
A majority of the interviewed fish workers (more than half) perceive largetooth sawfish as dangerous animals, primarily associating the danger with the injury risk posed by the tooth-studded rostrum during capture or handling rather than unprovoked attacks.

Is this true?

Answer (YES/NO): NO